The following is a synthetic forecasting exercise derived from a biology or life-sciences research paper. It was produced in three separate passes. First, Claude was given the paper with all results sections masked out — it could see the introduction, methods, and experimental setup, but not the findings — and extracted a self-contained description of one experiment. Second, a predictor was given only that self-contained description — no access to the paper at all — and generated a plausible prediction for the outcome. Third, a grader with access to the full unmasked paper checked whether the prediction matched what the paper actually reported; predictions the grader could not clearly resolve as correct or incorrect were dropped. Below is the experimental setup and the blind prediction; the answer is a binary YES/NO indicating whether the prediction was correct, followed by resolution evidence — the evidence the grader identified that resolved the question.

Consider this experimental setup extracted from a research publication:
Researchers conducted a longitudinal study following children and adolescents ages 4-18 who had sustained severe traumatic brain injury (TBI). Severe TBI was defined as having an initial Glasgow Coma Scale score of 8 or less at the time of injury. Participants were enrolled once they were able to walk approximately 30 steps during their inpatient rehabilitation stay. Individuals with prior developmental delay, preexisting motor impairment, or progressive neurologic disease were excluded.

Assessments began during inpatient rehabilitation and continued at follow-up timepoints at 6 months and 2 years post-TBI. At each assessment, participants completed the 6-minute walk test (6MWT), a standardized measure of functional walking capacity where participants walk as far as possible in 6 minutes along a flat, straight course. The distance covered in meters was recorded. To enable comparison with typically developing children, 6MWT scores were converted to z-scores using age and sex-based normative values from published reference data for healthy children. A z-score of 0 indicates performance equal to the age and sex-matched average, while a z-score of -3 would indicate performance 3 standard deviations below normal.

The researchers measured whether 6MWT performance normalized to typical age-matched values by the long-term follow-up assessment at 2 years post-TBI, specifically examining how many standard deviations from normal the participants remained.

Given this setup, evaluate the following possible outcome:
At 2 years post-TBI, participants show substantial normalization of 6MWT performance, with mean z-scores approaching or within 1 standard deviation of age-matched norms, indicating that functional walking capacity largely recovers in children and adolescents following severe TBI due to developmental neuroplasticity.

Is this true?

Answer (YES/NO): NO